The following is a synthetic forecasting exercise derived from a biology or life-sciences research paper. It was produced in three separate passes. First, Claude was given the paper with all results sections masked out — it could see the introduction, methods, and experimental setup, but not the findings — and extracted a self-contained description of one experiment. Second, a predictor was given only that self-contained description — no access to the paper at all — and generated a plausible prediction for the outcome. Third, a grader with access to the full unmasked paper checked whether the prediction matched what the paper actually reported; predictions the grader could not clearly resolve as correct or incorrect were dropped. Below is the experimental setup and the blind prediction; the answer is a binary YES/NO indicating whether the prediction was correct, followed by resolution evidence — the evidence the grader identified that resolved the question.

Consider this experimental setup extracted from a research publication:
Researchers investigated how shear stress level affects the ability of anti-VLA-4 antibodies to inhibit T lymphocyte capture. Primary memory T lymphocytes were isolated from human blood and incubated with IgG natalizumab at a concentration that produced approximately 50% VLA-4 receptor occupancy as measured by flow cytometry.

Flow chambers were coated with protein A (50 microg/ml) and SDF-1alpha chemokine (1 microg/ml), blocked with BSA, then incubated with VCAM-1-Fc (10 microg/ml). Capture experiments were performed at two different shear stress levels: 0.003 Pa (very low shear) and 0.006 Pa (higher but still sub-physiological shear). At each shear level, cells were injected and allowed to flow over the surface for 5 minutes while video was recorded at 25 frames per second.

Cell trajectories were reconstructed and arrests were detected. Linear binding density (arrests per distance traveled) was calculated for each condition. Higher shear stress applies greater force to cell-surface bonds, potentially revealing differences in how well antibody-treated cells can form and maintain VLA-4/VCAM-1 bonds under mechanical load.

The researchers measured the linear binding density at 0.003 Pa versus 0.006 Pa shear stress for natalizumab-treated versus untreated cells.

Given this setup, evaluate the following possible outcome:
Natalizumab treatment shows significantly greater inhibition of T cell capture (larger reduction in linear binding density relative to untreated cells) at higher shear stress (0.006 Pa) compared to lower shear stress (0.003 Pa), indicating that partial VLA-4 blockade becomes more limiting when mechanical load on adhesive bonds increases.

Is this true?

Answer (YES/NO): NO